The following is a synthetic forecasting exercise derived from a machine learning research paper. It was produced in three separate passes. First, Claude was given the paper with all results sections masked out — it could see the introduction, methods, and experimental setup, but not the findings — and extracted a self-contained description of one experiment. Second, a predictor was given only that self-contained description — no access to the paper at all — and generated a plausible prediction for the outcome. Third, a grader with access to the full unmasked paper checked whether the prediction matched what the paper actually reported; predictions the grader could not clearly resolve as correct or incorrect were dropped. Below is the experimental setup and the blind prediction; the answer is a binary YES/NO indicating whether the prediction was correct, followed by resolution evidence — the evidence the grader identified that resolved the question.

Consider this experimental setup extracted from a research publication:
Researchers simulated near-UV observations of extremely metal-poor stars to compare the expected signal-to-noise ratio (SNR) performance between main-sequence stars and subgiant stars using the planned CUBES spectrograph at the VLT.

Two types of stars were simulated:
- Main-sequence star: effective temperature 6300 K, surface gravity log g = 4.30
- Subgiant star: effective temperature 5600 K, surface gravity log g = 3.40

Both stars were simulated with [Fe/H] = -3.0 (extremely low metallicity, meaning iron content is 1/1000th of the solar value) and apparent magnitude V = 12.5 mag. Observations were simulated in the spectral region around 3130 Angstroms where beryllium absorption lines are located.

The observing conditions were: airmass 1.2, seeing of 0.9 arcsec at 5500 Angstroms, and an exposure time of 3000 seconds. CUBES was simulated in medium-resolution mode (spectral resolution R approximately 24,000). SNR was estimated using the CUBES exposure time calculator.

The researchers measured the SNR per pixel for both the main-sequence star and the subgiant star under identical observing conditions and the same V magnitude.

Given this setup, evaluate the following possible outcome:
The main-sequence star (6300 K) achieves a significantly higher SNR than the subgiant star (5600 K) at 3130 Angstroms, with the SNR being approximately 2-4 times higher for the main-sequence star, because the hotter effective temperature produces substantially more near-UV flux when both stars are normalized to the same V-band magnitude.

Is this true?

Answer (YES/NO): NO